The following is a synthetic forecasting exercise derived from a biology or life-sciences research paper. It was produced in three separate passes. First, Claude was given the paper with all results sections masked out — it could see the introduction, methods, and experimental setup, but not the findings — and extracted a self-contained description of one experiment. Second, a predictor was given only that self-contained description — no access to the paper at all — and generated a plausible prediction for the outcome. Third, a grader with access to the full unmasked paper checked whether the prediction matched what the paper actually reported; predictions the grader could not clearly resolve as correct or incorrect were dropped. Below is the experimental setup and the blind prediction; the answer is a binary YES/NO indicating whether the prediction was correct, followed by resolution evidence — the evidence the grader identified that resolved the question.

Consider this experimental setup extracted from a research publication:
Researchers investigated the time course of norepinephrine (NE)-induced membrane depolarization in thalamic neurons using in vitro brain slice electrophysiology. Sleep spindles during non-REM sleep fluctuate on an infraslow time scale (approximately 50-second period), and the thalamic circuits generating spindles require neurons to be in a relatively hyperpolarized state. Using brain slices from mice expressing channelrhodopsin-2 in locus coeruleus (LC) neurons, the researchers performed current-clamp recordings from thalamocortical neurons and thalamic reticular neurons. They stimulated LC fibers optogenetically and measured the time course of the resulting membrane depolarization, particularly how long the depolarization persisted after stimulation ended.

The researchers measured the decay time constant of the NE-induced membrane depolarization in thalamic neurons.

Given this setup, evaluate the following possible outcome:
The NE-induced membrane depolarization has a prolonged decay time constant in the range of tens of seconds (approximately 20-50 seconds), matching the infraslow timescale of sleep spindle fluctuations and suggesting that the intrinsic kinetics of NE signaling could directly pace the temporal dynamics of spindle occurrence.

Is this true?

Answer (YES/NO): NO